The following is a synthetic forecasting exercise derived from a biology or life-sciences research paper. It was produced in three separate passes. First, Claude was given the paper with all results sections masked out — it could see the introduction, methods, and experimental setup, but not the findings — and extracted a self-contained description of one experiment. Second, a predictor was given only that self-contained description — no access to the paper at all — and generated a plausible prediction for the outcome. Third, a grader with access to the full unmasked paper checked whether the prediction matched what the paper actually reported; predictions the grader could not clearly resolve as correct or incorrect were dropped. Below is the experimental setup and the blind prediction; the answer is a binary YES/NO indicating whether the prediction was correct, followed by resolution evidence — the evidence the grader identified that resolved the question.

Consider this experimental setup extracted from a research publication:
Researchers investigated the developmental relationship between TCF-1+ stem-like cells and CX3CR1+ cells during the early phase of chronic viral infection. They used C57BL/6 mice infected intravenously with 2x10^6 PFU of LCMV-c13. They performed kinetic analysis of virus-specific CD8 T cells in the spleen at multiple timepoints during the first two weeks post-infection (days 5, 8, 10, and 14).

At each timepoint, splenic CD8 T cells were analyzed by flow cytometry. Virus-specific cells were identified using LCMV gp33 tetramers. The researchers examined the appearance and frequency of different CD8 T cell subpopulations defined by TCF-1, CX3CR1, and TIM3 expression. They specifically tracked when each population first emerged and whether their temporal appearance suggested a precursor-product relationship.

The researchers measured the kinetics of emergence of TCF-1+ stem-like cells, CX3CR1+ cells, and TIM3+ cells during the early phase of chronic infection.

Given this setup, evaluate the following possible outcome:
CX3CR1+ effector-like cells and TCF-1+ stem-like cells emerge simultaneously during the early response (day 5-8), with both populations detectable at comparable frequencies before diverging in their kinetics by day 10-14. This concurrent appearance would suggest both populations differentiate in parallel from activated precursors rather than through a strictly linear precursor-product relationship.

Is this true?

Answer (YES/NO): YES